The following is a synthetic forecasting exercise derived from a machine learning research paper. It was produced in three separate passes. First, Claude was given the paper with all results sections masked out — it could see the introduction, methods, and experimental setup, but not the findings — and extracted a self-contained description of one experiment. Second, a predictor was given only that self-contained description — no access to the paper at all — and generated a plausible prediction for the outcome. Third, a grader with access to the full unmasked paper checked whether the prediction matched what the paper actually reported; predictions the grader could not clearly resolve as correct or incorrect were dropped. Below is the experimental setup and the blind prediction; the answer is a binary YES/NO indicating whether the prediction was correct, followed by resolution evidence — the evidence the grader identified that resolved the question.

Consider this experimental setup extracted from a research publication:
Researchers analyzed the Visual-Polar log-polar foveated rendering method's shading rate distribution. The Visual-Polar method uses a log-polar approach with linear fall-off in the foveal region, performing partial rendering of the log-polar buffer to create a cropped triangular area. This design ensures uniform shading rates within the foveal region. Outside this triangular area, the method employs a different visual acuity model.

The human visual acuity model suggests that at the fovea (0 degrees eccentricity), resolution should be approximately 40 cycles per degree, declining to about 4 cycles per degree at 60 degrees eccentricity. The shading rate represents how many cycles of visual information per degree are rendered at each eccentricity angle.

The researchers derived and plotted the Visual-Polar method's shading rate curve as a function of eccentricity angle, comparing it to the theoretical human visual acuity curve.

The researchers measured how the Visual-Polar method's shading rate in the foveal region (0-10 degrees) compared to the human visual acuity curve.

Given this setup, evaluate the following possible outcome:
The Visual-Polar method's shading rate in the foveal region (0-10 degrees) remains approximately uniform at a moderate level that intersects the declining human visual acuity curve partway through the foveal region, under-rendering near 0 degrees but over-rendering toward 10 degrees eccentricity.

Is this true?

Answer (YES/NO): NO